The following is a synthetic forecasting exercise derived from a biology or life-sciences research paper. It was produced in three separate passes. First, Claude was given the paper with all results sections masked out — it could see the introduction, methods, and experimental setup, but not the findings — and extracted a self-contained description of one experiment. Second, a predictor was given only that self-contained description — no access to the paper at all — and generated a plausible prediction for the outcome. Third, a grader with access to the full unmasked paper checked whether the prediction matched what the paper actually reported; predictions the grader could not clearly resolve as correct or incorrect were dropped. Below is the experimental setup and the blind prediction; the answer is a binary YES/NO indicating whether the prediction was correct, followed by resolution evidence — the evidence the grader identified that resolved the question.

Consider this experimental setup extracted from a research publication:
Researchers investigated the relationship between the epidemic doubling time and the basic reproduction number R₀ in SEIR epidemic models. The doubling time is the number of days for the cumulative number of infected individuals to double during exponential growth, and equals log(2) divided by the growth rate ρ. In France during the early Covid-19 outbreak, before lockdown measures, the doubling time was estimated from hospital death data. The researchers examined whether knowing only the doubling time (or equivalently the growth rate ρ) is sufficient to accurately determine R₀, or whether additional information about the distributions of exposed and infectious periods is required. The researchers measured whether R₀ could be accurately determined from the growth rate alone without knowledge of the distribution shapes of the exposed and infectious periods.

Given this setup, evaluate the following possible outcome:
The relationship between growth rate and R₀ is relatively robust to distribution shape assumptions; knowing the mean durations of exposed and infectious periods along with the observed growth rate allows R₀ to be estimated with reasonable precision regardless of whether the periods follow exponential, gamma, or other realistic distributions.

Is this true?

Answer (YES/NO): NO